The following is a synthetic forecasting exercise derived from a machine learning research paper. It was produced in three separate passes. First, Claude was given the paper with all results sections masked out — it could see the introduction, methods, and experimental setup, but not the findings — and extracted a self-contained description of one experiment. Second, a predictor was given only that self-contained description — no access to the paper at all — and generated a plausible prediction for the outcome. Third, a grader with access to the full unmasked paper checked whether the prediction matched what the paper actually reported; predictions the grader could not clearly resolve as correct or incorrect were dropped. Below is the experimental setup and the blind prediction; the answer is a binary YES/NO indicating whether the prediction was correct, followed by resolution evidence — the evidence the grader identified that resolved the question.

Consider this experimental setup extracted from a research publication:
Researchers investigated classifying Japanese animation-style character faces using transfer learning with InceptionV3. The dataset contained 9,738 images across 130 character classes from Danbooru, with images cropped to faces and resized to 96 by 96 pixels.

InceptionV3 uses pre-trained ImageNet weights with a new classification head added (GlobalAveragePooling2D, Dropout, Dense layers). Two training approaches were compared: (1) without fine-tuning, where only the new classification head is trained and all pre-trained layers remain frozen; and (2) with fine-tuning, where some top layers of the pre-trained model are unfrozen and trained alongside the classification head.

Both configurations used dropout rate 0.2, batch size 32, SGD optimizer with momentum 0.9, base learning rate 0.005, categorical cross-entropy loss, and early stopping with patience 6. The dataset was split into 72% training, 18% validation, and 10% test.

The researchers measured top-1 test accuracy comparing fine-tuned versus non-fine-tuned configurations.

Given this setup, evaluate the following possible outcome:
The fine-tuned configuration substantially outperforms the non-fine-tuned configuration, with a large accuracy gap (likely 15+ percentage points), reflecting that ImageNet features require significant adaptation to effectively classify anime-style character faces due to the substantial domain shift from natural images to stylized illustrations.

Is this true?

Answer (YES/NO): YES